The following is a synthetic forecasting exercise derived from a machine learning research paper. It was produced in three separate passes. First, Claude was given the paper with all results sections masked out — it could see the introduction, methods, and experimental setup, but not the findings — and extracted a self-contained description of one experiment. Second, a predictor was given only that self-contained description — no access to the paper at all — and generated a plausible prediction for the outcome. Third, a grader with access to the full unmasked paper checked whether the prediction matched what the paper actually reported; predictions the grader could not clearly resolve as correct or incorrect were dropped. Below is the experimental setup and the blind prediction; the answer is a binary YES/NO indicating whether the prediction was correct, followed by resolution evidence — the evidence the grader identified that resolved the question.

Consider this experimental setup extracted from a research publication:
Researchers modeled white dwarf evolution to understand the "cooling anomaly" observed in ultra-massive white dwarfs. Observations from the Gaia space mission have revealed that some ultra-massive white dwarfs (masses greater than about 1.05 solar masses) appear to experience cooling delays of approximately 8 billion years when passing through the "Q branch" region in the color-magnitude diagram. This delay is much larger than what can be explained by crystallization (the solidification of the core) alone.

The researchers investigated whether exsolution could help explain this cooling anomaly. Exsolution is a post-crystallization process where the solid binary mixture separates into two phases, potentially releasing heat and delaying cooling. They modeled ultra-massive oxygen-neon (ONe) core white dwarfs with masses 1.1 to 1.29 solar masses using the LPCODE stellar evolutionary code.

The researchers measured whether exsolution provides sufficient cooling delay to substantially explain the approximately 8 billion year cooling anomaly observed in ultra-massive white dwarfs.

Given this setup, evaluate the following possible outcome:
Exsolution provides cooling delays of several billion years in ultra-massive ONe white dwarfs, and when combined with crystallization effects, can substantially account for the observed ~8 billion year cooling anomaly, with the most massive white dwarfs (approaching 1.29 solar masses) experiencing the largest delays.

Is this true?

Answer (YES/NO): NO